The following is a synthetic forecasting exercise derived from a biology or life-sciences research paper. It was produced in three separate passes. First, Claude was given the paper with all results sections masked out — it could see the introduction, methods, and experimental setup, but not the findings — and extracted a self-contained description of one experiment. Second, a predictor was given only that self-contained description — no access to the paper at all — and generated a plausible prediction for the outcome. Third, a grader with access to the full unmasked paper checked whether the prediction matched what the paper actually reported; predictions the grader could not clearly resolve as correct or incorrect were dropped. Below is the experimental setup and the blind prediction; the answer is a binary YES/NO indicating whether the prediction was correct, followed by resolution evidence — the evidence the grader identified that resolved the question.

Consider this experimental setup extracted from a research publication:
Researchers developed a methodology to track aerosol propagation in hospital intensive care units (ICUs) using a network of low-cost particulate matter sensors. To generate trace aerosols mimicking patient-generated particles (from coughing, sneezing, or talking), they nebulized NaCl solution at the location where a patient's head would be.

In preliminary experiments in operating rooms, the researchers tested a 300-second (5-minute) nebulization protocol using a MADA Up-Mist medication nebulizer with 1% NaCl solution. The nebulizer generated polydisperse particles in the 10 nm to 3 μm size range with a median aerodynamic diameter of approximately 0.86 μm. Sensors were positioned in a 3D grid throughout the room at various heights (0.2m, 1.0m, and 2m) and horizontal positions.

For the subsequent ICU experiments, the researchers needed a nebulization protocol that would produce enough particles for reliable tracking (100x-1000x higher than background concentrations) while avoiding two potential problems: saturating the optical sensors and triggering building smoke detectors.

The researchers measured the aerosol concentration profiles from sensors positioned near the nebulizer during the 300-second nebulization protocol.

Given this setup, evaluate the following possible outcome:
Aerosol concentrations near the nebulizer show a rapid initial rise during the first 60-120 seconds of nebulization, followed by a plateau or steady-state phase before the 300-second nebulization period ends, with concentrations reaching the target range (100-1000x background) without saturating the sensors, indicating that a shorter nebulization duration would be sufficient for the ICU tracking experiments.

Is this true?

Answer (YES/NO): NO